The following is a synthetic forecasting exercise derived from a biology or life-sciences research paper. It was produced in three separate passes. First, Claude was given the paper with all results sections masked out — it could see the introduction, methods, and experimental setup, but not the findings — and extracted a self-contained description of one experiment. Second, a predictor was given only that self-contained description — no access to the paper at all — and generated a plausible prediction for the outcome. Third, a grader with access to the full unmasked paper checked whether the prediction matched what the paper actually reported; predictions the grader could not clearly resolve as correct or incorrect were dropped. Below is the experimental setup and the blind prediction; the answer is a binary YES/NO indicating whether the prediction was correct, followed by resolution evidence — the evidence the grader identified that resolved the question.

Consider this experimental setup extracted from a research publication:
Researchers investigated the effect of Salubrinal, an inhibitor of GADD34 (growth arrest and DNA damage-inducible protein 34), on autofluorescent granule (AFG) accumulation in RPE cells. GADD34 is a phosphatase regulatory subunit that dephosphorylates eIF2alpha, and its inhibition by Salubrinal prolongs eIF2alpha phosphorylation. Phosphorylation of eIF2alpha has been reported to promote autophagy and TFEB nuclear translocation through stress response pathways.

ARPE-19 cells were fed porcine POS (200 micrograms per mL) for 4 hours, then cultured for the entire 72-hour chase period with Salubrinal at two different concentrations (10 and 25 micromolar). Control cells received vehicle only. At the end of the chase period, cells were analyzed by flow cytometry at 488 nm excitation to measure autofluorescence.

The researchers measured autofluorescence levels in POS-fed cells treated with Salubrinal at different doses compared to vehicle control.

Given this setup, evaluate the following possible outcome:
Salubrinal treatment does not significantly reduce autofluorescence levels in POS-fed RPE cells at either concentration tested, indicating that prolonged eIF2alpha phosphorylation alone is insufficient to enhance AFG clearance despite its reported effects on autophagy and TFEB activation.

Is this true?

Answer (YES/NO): NO